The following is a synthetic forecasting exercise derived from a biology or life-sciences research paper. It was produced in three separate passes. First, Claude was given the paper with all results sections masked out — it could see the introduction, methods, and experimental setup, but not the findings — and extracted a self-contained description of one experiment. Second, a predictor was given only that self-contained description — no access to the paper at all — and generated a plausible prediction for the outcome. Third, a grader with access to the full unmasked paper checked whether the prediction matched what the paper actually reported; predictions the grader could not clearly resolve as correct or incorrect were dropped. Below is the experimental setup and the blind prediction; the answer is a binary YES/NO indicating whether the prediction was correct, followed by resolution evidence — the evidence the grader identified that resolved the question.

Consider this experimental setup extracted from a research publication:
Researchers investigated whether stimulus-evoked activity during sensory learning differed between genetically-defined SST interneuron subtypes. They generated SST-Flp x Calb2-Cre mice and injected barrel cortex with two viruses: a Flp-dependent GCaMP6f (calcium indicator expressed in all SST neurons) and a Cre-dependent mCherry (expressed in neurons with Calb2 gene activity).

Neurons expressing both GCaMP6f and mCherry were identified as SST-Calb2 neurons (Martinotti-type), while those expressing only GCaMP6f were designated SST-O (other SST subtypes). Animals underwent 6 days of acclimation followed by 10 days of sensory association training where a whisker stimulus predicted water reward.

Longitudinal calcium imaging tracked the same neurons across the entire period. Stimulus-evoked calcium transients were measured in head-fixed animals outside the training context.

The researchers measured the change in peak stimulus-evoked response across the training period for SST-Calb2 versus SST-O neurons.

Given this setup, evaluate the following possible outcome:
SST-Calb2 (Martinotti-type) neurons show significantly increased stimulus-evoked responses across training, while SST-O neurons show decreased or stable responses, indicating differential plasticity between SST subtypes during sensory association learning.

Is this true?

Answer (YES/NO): NO